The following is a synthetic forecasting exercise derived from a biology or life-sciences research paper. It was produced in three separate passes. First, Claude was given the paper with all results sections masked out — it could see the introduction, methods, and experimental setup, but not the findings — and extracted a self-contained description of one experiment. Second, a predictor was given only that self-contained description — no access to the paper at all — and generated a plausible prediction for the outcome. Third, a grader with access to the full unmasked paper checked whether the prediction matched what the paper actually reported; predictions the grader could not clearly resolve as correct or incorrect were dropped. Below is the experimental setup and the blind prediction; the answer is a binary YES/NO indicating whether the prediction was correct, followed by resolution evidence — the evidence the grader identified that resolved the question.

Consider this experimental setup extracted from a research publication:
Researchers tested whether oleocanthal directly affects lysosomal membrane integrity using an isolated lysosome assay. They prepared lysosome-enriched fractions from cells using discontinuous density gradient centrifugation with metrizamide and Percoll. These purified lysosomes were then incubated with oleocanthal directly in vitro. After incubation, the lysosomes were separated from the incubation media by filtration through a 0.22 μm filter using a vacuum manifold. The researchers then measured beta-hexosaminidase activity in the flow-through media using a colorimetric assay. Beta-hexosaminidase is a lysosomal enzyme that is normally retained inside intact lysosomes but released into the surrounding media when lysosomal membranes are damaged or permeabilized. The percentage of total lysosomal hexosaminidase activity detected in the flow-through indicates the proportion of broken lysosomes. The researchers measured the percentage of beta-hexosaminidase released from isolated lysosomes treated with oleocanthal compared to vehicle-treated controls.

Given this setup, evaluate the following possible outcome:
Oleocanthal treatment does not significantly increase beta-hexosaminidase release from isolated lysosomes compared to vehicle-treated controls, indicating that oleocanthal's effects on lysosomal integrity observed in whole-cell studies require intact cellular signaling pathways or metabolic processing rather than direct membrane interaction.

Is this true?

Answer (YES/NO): YES